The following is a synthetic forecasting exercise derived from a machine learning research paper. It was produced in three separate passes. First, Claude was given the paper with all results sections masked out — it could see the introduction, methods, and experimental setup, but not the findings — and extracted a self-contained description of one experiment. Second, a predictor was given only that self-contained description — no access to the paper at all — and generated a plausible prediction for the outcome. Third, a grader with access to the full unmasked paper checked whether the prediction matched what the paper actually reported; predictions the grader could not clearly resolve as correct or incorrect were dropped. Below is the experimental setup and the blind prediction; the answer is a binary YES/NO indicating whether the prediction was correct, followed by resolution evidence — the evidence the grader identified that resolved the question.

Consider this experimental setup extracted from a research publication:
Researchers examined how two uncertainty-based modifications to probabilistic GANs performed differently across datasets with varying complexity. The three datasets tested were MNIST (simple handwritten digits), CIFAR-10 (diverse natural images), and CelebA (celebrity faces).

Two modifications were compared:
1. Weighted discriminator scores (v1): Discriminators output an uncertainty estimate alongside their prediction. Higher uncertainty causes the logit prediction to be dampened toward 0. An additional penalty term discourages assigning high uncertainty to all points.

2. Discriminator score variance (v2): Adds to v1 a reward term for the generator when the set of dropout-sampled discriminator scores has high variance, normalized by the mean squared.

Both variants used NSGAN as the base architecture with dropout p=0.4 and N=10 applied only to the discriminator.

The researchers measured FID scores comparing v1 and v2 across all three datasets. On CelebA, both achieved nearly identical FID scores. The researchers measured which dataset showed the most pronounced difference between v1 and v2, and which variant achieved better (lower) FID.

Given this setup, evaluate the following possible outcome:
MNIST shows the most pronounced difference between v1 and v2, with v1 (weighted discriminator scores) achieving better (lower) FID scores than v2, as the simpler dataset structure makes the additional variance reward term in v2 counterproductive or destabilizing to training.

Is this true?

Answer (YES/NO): NO